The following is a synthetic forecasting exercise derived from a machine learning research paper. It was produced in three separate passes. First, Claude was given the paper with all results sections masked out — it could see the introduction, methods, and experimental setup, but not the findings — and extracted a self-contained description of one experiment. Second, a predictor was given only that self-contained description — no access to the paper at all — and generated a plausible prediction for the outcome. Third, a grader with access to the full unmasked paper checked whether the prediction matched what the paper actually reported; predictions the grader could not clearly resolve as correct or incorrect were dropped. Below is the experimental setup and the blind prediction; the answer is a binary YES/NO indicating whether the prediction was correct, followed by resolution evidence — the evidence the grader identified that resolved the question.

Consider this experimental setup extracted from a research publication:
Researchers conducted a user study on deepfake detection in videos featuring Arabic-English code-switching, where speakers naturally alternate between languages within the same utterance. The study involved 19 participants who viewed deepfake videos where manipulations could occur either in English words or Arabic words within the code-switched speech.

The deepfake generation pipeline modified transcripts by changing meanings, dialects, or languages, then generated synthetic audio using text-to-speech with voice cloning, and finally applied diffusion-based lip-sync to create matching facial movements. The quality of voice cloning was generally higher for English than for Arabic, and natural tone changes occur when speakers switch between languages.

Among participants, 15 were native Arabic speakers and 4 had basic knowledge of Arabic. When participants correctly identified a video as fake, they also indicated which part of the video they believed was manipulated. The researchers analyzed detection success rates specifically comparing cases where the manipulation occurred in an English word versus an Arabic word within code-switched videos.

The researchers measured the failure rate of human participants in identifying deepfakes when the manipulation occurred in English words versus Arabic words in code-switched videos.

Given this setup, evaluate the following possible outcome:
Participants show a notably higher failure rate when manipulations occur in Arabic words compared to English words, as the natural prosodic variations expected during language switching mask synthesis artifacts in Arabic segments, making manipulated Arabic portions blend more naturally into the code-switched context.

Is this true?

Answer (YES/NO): NO